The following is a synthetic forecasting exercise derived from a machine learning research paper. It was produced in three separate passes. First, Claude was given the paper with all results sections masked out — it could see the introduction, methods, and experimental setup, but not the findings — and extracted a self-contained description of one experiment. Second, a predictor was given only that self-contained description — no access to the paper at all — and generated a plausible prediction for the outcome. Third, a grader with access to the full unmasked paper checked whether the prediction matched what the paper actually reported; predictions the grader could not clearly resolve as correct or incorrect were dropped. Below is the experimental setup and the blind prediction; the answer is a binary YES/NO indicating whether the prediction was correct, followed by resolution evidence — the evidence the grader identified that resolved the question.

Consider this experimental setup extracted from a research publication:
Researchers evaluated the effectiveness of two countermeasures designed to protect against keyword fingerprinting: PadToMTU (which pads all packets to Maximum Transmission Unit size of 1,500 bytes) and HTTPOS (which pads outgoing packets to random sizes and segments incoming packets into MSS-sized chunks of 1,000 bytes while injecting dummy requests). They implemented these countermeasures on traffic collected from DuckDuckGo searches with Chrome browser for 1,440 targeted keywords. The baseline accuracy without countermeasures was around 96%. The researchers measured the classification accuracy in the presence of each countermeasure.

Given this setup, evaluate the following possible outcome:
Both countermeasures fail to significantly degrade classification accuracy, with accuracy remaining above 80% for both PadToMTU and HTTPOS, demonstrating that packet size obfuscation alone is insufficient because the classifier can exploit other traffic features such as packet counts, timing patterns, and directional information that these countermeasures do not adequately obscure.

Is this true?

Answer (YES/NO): NO